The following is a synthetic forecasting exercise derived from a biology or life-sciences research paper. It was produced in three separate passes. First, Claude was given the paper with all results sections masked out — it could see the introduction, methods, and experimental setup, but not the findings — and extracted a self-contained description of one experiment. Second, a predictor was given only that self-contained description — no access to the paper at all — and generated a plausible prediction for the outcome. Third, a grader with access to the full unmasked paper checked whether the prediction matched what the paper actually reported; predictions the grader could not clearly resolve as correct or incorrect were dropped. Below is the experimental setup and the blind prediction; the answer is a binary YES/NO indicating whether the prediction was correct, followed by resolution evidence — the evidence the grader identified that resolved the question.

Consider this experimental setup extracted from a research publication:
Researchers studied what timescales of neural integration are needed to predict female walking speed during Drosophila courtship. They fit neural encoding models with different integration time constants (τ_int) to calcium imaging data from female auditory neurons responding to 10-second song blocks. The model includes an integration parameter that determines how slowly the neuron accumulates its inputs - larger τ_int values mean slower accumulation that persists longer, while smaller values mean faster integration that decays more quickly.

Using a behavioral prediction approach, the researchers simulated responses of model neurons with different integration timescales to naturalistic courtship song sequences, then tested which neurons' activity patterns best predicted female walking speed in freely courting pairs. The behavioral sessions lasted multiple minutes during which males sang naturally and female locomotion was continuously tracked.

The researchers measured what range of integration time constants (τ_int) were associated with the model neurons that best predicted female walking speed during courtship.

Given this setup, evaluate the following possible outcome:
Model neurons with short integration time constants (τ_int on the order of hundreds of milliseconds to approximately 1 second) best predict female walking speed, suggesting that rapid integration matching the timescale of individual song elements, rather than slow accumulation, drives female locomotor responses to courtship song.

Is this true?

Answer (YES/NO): NO